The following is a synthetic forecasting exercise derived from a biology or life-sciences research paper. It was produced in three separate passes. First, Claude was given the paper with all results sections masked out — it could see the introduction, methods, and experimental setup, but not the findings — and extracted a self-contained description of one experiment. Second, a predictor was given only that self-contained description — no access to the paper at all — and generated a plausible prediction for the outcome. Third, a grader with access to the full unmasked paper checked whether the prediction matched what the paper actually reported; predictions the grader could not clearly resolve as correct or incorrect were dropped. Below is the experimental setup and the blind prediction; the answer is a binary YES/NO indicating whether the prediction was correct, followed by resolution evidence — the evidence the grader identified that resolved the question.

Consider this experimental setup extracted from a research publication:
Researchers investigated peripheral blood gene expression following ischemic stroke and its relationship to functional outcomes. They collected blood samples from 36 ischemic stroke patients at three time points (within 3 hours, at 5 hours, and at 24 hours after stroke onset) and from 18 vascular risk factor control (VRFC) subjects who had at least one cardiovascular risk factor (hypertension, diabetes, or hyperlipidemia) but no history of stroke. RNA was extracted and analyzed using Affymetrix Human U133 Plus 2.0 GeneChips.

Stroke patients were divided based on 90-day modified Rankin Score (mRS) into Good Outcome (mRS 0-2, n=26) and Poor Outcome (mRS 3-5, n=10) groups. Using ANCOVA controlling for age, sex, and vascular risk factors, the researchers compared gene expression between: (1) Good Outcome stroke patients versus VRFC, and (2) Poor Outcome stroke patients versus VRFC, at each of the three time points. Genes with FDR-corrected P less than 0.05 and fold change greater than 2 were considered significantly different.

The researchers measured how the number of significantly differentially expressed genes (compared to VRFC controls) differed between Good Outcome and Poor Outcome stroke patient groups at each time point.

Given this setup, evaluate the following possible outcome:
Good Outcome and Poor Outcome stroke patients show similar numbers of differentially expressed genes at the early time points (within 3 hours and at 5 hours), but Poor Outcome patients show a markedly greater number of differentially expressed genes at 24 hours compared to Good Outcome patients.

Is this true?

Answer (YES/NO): NO